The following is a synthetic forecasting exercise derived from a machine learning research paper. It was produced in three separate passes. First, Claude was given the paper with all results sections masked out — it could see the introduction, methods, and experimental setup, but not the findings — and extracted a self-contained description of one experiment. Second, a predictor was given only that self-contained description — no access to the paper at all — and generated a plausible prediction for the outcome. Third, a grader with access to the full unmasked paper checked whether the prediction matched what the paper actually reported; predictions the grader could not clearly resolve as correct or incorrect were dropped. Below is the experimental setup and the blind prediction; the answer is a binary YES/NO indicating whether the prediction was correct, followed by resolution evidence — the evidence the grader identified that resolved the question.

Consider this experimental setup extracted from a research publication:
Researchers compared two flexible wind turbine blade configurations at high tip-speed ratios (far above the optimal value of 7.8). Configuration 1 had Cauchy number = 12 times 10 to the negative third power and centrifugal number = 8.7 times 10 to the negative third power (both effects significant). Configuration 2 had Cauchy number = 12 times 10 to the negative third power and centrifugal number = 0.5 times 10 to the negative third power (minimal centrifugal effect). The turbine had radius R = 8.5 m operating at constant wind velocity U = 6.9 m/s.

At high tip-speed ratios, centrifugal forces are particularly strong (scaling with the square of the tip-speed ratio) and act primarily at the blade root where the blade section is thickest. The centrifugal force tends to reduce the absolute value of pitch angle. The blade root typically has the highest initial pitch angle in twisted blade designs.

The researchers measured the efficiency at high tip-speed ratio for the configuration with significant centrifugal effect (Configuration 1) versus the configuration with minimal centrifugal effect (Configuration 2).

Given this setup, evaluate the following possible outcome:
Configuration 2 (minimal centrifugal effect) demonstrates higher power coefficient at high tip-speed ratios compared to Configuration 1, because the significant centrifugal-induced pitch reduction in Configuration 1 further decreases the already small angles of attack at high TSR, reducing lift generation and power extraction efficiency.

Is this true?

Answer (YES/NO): NO